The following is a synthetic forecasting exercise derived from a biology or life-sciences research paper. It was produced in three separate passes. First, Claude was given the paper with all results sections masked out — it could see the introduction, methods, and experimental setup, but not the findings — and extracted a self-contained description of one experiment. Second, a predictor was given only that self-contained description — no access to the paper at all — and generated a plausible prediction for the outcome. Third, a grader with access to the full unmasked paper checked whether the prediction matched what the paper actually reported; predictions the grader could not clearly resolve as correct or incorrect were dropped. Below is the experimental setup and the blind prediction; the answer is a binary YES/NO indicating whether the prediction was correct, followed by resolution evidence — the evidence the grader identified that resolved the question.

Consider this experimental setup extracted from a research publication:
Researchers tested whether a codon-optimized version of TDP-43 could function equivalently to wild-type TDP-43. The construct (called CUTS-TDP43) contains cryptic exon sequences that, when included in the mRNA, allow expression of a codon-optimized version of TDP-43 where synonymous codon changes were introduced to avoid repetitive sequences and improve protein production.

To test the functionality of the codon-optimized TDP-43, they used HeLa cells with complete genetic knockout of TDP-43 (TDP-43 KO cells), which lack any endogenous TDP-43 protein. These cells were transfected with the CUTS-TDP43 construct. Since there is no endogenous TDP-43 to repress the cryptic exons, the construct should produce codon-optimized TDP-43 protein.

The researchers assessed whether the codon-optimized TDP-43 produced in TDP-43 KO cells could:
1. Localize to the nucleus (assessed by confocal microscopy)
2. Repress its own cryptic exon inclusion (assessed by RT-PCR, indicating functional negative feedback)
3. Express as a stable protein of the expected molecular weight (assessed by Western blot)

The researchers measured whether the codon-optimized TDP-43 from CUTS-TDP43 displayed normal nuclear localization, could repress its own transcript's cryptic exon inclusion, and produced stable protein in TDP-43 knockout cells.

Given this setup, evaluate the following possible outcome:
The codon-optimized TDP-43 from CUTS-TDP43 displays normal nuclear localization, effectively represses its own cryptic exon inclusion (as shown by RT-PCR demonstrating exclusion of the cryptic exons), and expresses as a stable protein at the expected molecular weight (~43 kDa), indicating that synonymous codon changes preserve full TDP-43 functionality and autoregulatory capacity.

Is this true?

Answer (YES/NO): NO